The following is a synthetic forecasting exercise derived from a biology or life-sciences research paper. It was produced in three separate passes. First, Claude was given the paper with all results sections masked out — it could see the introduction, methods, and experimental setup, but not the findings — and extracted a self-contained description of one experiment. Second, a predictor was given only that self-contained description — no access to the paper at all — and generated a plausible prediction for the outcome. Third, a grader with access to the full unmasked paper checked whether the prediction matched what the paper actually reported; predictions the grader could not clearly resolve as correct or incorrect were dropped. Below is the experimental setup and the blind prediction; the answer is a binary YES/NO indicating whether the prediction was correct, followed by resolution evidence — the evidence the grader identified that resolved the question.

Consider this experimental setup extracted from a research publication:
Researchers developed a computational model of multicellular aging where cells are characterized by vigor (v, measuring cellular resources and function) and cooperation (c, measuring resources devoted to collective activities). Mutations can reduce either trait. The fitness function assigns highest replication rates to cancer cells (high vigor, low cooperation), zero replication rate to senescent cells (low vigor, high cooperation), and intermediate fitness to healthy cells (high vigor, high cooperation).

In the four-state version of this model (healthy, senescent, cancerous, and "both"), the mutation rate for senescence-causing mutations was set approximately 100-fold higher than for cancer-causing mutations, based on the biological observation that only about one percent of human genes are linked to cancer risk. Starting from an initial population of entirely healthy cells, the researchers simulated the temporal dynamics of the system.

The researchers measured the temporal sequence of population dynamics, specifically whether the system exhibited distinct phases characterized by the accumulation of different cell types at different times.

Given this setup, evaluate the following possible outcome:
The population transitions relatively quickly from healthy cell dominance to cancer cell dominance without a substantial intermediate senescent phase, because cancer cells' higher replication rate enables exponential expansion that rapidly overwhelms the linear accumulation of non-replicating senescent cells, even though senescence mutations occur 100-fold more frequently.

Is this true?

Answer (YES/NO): NO